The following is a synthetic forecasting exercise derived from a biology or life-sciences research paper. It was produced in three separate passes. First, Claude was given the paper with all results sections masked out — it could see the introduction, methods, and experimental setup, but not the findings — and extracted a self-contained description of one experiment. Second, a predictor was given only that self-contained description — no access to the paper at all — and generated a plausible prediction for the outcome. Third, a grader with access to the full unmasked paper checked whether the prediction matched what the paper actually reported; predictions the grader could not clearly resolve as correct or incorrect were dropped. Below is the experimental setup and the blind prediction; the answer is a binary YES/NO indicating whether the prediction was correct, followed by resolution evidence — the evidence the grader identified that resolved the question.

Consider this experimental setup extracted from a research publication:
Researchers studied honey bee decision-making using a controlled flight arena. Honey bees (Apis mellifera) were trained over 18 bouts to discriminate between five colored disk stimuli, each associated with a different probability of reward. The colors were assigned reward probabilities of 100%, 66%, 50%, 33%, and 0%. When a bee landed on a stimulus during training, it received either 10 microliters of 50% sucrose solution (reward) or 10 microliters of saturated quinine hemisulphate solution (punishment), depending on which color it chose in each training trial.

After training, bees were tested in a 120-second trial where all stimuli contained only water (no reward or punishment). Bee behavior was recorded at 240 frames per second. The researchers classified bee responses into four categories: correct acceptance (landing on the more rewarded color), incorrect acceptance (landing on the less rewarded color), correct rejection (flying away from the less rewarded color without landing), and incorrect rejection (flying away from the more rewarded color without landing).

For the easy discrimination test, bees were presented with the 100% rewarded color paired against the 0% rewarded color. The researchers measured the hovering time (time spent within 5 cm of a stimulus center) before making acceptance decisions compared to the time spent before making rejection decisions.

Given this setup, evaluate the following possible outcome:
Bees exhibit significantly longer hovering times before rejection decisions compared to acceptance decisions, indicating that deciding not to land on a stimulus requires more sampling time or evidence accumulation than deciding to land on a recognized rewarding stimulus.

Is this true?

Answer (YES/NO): NO